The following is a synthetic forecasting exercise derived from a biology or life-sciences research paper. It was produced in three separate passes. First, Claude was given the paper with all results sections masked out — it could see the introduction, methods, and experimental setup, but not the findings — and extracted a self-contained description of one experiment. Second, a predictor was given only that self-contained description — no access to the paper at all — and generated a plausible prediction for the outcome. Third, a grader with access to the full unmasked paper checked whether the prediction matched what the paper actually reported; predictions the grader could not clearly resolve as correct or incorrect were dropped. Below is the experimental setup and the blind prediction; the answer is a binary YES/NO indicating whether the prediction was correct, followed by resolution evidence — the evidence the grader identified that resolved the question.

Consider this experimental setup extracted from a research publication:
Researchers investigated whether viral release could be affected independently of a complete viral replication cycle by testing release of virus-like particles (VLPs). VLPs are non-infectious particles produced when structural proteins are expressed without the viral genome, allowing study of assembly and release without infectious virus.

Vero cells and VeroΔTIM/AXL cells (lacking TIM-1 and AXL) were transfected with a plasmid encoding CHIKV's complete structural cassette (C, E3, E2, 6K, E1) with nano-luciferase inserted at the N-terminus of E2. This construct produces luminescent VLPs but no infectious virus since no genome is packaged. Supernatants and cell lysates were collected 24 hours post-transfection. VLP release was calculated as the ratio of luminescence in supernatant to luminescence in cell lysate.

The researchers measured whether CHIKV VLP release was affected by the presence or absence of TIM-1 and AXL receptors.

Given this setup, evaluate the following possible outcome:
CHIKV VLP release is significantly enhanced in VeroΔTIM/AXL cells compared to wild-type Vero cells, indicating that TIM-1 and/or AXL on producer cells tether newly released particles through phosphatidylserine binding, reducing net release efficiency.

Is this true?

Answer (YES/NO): YES